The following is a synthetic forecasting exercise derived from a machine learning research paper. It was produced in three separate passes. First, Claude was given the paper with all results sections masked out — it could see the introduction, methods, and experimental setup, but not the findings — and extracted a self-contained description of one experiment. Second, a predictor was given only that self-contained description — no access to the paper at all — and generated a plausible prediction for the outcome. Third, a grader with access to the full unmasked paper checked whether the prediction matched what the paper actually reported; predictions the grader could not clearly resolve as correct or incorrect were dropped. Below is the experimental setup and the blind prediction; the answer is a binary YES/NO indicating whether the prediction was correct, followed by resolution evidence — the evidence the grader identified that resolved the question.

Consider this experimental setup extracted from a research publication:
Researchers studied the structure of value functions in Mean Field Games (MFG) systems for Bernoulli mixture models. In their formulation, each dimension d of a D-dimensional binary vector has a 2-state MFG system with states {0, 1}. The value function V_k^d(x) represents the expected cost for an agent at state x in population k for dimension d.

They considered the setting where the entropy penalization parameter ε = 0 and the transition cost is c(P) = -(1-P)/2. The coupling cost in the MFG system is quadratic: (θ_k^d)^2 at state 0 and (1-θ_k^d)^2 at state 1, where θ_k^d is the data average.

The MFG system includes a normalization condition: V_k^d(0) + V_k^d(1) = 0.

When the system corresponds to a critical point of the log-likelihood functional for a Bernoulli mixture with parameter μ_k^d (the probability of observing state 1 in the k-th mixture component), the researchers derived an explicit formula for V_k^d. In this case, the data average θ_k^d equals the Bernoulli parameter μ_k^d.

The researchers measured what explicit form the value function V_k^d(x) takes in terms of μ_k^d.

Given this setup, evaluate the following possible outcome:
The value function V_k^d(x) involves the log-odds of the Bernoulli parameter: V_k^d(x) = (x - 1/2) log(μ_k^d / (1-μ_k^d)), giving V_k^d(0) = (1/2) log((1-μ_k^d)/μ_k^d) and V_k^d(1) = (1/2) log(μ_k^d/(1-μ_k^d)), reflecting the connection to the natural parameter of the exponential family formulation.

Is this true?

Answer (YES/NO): NO